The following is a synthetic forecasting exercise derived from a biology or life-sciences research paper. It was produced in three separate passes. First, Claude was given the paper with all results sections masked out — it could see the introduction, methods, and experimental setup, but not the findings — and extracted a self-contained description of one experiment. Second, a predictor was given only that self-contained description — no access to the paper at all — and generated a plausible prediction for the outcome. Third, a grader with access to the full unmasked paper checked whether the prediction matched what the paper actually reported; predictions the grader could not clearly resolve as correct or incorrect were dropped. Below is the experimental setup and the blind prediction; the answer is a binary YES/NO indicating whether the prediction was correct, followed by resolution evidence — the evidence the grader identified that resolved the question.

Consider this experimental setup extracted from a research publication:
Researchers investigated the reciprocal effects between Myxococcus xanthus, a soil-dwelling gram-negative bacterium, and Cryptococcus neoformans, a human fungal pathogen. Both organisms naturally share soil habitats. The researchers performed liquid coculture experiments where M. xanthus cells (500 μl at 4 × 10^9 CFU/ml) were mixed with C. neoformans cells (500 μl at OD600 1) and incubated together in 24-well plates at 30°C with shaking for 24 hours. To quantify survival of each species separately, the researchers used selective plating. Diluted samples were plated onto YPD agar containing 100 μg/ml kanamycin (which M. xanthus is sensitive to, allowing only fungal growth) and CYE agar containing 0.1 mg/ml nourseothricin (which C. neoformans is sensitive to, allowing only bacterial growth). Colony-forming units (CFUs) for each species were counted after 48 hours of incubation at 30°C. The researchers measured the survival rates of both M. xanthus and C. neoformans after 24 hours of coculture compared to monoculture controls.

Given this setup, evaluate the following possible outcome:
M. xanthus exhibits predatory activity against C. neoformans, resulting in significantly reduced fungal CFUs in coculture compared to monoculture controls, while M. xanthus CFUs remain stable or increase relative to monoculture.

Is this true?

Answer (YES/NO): YES